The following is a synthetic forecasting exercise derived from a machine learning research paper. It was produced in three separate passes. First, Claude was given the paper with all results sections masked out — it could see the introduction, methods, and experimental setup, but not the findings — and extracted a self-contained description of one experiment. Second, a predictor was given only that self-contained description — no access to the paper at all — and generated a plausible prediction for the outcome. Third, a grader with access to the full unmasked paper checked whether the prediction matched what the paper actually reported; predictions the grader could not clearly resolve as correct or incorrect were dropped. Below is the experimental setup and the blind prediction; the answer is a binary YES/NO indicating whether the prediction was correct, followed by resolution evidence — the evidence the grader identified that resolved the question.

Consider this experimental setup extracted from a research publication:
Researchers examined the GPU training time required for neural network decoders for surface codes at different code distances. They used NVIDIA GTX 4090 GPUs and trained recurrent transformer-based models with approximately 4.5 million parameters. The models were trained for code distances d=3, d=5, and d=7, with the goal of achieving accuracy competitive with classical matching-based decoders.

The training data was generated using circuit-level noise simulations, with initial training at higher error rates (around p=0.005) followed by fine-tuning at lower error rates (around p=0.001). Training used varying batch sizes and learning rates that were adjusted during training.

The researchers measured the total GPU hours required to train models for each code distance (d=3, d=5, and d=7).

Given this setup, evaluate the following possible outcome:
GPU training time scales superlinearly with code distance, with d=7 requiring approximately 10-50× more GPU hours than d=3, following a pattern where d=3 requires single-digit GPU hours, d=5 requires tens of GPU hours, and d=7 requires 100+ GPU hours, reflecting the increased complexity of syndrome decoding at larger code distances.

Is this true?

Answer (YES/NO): NO